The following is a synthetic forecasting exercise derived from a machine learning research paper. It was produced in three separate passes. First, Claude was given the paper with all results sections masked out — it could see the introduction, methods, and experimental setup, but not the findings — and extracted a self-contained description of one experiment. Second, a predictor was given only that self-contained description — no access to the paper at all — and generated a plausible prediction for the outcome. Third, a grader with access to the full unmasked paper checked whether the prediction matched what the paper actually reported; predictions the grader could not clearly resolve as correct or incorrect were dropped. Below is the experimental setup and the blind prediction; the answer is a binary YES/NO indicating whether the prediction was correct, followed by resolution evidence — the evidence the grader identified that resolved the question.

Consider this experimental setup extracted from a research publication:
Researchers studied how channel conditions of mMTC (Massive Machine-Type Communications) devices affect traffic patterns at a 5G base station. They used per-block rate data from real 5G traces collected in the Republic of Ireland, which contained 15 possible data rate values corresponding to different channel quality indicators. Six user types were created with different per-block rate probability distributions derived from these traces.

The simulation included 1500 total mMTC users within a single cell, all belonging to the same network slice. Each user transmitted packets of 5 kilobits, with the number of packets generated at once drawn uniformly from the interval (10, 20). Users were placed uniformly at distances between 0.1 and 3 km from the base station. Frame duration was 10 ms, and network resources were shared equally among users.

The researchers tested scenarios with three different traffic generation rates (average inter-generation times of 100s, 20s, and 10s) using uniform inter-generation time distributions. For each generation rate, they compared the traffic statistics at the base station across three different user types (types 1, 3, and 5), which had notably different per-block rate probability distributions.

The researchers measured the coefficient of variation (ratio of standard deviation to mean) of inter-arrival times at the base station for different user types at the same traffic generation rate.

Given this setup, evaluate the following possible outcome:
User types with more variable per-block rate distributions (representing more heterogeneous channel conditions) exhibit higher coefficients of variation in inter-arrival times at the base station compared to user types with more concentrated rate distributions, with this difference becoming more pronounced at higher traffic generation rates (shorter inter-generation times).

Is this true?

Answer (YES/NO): NO